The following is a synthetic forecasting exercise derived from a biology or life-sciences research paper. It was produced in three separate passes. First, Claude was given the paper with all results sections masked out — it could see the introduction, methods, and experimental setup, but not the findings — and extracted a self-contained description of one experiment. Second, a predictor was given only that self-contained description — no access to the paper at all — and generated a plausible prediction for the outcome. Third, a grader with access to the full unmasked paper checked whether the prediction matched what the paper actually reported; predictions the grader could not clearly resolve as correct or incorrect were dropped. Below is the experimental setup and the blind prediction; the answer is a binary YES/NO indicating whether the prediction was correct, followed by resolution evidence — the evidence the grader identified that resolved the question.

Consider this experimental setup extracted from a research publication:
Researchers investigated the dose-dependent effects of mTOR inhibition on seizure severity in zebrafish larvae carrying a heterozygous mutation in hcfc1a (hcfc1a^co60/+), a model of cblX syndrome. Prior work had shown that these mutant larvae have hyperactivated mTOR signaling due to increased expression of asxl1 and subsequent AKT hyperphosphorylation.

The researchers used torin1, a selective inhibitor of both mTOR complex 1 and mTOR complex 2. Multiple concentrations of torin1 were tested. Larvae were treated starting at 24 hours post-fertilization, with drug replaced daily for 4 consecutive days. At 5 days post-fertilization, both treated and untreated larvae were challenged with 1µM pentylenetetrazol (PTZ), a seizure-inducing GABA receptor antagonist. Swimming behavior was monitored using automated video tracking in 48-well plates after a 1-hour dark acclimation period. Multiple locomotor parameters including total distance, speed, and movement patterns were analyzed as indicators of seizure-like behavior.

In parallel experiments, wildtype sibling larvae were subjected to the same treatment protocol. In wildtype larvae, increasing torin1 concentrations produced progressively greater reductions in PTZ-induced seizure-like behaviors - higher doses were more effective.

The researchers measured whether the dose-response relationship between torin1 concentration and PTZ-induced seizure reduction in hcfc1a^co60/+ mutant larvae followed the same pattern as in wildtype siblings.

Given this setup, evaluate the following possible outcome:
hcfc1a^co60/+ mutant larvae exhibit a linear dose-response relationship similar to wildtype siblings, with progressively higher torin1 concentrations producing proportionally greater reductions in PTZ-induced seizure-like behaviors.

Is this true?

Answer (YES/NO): NO